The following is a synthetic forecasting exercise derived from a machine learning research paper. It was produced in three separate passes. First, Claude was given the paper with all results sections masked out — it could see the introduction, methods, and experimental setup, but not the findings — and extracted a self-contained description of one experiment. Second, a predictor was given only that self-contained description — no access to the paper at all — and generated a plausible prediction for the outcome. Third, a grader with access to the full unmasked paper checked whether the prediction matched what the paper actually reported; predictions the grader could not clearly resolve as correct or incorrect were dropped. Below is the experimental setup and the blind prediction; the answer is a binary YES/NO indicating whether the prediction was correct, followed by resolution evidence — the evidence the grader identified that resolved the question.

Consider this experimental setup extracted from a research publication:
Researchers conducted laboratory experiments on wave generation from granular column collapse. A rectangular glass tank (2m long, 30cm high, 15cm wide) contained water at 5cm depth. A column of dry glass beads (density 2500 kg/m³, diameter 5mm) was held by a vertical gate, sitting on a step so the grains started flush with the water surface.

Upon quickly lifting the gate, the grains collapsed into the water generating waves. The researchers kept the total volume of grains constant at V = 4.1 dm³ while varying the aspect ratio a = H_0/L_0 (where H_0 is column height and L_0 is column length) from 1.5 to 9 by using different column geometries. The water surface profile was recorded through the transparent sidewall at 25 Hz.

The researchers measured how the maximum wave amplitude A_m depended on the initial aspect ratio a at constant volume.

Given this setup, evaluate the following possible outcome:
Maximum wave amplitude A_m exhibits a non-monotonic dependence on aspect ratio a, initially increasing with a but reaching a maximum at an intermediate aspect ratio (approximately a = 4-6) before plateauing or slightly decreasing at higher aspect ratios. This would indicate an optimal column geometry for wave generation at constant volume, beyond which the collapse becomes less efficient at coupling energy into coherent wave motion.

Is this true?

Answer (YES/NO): NO